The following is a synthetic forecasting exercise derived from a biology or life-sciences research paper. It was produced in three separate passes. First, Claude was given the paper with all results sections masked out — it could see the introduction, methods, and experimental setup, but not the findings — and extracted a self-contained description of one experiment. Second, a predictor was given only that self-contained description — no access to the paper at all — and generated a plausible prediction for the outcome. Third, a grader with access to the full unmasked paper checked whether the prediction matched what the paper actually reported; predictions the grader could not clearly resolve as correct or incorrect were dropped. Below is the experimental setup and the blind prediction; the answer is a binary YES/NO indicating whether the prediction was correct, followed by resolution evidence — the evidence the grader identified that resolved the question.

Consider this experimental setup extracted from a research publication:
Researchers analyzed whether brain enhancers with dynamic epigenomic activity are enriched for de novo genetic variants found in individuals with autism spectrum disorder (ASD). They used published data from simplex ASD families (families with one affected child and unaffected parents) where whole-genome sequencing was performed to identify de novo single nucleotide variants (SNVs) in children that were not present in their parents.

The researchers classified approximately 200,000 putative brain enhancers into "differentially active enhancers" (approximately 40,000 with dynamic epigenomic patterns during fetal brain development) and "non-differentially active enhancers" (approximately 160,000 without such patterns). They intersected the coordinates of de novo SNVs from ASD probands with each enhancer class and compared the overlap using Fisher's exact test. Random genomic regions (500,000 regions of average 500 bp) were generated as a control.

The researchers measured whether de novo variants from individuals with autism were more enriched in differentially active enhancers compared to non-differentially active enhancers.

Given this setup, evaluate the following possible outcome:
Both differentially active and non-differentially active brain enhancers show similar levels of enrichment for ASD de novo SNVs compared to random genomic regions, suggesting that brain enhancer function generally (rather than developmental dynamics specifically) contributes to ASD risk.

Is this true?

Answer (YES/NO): NO